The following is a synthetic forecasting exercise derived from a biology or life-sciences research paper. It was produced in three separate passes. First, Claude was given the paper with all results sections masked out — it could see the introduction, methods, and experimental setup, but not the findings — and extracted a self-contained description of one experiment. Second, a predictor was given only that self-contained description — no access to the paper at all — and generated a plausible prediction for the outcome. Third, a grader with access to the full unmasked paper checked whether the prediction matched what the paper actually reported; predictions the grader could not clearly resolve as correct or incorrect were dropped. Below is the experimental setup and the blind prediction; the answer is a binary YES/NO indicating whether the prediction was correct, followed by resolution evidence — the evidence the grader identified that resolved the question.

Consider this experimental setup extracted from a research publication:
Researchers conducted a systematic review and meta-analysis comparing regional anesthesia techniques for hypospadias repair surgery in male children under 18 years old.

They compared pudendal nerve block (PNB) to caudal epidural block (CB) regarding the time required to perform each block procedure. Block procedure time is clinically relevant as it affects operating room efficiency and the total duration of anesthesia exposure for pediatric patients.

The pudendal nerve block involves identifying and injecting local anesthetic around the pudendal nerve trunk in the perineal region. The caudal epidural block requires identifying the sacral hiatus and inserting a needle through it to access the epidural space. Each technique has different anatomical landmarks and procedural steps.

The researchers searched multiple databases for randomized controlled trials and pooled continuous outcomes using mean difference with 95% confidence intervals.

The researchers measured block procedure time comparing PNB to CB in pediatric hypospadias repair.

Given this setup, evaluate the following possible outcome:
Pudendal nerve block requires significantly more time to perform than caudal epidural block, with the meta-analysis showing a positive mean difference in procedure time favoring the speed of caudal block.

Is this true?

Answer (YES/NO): NO